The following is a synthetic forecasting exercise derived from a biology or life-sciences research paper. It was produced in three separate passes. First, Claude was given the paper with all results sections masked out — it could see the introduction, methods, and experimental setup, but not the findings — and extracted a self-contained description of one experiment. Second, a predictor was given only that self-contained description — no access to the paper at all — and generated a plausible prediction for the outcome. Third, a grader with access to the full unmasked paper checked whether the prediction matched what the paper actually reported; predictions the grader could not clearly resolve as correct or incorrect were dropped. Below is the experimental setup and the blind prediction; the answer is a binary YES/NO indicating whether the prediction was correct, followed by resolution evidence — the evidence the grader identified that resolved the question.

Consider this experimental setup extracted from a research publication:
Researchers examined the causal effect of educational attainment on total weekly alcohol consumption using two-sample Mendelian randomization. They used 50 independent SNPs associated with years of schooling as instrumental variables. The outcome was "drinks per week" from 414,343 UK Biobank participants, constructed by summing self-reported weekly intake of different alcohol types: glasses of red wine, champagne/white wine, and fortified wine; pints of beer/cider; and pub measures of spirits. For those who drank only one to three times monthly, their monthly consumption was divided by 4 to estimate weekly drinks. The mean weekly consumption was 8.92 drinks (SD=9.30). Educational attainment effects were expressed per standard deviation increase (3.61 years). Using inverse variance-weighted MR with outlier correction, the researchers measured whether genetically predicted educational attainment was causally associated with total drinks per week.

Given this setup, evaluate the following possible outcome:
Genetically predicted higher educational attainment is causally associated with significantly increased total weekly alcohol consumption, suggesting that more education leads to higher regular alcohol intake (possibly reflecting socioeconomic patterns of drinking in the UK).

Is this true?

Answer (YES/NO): NO